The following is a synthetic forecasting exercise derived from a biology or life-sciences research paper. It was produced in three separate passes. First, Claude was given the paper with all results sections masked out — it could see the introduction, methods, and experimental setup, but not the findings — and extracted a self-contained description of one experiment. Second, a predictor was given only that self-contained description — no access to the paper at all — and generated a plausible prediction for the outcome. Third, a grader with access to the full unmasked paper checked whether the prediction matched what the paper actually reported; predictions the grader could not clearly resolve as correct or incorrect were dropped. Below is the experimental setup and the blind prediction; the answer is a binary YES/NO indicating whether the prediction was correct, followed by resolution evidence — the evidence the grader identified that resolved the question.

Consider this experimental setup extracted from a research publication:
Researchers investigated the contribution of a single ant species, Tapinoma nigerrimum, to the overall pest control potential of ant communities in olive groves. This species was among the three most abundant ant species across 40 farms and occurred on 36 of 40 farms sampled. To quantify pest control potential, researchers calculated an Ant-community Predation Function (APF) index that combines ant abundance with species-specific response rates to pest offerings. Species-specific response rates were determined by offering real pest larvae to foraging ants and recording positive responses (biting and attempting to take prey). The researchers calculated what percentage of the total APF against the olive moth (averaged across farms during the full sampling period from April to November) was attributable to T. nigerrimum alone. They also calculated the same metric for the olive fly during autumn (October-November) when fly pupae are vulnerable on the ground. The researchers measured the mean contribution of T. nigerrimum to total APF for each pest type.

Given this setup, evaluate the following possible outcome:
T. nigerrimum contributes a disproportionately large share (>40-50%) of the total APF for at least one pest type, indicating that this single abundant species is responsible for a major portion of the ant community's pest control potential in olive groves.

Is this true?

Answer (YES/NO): NO